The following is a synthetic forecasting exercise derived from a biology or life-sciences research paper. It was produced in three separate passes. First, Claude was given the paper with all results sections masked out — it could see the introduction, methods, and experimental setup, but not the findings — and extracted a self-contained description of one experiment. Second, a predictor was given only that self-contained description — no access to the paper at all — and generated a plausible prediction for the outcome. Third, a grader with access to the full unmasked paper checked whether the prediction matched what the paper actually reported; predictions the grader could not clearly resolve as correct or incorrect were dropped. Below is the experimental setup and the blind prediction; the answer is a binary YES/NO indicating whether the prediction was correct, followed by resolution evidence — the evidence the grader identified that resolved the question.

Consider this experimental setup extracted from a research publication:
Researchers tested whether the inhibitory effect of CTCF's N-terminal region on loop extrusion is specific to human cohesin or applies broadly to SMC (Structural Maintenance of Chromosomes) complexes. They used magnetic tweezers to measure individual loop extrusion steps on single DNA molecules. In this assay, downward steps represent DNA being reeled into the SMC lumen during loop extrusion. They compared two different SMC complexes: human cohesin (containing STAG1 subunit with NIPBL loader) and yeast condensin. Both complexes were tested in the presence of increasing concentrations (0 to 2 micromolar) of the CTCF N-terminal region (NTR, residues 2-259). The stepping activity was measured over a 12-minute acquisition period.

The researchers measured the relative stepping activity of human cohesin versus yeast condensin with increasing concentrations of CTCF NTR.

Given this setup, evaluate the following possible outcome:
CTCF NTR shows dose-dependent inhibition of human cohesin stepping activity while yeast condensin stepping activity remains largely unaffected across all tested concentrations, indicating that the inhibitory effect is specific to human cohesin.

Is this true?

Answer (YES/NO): YES